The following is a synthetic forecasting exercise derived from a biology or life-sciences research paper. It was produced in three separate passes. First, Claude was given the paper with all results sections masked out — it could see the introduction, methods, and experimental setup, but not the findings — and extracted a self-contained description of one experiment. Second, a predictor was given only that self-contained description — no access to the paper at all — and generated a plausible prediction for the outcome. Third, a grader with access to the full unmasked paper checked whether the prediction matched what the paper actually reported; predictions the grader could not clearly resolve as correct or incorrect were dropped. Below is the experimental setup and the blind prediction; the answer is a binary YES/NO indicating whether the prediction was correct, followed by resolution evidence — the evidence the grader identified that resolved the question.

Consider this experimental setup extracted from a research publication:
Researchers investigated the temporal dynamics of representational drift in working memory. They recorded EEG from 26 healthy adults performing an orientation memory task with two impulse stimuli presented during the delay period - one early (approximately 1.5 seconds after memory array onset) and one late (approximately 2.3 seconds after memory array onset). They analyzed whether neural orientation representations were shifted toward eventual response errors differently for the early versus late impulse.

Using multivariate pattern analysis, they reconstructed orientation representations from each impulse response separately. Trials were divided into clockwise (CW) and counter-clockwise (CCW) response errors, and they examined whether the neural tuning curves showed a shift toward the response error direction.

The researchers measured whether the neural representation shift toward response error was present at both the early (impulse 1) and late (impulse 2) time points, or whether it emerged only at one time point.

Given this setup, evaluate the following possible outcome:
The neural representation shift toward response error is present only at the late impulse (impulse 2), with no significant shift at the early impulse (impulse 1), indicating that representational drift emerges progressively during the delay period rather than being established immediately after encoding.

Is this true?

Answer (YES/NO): YES